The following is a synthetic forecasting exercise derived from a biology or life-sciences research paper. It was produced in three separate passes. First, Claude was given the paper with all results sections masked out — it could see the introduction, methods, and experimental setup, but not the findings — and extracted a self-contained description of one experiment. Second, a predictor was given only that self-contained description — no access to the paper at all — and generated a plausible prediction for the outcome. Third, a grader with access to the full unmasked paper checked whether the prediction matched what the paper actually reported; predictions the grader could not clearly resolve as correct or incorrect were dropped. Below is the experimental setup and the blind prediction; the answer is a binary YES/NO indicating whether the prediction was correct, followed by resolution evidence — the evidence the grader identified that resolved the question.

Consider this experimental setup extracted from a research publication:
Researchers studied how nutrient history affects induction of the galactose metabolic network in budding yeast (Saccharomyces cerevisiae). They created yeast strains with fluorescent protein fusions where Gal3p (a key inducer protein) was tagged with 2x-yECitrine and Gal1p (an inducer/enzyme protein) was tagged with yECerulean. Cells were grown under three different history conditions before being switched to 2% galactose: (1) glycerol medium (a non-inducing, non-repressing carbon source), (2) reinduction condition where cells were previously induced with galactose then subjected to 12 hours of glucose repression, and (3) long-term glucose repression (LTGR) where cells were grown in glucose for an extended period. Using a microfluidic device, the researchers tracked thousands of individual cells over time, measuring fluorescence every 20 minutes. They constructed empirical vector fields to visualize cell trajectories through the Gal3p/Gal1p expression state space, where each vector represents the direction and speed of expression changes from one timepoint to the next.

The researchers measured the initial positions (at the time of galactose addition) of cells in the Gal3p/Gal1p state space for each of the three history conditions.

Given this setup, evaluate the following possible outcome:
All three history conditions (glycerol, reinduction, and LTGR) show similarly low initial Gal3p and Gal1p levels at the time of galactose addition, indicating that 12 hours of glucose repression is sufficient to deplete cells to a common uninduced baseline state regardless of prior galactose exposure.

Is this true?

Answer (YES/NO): NO